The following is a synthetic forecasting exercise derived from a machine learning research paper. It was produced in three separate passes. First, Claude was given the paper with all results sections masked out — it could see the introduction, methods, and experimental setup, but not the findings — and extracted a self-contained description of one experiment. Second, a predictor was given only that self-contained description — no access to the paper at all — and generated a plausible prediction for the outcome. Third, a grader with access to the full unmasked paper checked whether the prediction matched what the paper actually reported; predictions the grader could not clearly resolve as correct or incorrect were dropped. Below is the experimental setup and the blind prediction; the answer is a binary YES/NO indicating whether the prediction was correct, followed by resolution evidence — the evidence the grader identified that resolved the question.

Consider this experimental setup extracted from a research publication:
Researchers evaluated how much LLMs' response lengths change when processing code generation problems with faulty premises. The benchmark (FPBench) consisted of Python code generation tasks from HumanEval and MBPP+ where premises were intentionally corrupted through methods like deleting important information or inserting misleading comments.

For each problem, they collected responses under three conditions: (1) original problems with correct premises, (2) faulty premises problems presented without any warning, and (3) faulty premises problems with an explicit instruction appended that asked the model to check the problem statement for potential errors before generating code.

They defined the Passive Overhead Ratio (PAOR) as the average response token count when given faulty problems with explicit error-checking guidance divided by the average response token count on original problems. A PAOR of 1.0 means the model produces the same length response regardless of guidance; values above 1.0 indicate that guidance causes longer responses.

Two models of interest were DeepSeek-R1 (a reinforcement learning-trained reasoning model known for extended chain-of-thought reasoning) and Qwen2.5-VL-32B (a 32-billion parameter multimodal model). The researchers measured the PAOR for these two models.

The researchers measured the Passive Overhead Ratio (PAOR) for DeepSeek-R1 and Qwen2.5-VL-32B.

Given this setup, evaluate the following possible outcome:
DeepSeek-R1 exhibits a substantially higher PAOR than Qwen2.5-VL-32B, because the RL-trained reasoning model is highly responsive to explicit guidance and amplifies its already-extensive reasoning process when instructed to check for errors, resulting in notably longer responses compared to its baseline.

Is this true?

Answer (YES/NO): YES